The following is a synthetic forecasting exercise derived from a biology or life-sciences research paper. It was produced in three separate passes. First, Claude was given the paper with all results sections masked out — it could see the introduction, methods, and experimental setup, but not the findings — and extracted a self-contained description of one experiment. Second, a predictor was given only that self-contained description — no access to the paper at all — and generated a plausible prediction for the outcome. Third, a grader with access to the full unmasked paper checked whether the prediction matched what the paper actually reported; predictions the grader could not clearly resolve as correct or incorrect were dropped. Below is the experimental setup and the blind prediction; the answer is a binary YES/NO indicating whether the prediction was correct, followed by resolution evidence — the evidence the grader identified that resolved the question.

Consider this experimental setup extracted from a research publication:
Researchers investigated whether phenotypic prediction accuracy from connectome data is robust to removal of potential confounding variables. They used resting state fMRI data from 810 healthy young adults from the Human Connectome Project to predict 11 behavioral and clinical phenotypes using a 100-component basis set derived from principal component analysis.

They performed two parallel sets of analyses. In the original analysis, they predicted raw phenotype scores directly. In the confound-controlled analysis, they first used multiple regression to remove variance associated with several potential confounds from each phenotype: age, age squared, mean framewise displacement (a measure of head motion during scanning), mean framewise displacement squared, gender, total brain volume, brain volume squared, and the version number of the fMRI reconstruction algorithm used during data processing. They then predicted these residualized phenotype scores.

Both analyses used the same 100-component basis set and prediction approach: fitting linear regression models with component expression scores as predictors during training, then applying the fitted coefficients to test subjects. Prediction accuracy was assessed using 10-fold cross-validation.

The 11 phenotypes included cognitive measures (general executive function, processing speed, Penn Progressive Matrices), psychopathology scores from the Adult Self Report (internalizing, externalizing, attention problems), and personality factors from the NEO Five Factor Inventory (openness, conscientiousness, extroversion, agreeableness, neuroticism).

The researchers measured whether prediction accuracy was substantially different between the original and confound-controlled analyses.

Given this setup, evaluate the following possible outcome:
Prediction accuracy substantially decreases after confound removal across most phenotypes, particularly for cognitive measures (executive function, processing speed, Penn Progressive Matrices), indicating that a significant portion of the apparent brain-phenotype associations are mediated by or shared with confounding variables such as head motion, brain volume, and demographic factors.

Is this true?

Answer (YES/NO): NO